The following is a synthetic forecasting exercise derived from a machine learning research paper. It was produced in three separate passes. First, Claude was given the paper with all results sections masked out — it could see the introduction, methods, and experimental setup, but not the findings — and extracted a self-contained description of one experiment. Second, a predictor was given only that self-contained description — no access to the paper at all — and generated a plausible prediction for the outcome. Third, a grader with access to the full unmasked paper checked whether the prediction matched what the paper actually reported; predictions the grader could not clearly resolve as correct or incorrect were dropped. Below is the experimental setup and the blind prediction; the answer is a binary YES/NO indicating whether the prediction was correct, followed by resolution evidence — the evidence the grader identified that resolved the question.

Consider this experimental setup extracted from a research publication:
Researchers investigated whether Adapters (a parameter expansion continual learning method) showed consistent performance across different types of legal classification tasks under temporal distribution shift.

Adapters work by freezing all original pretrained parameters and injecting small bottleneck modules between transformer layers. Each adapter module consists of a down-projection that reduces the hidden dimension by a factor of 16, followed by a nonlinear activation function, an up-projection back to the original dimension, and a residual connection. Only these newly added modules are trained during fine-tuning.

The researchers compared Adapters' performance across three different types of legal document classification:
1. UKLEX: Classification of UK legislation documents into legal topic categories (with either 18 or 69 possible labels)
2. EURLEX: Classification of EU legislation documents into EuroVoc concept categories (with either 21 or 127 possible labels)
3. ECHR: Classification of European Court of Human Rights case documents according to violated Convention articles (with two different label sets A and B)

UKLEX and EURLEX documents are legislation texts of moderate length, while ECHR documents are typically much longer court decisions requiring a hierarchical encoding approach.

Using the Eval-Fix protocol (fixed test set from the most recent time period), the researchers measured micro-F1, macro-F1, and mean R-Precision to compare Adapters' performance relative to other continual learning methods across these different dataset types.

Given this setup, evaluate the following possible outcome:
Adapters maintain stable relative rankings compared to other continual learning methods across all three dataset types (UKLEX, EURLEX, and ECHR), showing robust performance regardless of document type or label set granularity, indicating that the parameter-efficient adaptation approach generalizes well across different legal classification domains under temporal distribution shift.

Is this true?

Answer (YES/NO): NO